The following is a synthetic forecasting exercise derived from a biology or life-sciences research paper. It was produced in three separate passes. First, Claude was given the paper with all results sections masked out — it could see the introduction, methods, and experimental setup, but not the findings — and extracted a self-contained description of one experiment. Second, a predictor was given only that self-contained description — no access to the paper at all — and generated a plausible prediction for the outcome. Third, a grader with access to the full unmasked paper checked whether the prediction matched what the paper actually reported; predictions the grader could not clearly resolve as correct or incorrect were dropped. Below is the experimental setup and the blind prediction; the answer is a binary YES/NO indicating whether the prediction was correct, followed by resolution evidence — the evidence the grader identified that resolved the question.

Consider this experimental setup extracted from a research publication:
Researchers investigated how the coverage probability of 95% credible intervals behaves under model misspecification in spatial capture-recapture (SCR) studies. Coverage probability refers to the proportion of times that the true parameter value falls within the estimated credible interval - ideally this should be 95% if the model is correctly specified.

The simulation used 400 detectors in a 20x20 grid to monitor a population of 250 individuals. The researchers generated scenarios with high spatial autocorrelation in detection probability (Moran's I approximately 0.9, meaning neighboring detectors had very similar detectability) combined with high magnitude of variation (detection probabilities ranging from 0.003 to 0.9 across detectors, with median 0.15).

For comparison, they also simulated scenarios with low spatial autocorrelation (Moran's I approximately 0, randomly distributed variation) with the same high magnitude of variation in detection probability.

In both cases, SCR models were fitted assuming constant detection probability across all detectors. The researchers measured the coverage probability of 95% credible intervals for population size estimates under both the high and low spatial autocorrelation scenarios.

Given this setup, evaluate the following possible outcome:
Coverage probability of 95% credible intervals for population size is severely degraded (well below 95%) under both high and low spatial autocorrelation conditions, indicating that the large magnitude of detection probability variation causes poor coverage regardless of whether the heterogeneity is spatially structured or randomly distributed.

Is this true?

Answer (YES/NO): NO